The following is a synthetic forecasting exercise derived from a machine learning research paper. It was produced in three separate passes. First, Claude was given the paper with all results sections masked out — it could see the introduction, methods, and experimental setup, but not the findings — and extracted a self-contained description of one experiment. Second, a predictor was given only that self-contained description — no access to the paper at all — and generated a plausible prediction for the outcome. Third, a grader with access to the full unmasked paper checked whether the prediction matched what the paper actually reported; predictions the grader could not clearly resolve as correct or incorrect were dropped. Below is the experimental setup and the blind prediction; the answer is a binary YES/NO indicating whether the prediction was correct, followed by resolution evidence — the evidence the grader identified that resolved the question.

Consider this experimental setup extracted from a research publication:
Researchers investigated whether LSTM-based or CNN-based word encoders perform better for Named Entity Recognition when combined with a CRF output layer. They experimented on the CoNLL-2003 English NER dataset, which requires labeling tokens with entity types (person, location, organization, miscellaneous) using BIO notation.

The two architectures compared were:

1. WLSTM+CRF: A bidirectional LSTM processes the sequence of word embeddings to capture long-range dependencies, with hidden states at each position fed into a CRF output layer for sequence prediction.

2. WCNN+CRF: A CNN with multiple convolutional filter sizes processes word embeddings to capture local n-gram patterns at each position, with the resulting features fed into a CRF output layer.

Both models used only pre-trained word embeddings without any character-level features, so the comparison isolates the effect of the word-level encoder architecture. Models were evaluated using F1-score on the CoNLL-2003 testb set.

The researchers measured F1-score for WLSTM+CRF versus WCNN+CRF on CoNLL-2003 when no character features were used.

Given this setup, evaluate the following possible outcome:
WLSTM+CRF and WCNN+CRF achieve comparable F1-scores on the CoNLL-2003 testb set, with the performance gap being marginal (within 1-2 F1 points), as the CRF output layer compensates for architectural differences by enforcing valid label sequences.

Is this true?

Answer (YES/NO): YES